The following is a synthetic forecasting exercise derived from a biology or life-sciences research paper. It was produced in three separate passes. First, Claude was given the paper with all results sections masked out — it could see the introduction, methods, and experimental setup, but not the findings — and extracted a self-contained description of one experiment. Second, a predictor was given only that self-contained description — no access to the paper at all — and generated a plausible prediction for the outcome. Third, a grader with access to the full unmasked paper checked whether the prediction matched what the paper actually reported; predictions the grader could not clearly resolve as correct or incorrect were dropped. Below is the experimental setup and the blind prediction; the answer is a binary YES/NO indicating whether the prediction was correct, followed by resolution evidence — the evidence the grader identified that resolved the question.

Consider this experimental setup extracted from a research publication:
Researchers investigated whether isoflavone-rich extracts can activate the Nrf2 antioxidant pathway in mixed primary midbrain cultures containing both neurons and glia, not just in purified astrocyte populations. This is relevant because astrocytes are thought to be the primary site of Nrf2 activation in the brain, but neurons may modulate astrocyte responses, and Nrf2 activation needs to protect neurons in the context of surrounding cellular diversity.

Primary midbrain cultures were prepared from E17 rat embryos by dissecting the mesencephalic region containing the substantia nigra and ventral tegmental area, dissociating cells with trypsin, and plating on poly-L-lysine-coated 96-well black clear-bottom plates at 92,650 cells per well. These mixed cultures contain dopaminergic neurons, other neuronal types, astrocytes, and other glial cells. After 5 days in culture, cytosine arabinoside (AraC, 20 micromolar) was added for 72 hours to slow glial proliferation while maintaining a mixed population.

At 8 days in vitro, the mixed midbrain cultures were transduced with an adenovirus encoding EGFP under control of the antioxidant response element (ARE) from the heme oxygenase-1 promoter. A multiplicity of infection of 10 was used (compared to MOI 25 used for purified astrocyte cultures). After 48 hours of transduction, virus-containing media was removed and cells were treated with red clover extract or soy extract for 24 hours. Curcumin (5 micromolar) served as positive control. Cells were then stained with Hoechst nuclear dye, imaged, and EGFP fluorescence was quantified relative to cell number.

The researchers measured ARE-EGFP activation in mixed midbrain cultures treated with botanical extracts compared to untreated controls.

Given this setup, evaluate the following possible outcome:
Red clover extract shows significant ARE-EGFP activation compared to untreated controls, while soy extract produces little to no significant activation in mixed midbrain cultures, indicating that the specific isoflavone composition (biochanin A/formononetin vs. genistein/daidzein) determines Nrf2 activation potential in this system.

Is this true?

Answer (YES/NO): NO